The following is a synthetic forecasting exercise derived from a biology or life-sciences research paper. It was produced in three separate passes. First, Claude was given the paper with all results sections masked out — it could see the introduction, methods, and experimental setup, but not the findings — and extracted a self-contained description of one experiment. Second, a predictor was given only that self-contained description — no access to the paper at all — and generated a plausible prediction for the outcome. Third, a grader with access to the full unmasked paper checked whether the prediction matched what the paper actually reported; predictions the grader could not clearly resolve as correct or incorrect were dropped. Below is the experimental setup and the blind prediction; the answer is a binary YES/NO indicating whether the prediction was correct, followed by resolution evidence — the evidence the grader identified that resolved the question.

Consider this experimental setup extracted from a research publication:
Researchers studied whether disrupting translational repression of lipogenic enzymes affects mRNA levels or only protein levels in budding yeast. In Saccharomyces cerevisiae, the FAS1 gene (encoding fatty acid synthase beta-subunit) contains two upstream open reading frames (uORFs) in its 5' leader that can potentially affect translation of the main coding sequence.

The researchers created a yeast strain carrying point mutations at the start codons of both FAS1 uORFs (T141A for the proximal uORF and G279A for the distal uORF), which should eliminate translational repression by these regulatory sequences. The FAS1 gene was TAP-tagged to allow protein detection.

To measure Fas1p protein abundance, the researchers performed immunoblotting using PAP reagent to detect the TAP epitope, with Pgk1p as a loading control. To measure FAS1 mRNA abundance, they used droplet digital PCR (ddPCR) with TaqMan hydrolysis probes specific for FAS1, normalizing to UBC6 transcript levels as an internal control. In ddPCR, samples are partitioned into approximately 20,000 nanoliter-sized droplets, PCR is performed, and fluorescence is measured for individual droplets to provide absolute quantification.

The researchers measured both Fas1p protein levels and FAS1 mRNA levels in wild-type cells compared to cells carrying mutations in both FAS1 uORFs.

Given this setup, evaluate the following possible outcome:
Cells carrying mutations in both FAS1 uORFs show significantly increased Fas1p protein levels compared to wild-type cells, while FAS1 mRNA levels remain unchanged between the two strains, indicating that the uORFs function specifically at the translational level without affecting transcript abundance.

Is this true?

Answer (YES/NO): YES